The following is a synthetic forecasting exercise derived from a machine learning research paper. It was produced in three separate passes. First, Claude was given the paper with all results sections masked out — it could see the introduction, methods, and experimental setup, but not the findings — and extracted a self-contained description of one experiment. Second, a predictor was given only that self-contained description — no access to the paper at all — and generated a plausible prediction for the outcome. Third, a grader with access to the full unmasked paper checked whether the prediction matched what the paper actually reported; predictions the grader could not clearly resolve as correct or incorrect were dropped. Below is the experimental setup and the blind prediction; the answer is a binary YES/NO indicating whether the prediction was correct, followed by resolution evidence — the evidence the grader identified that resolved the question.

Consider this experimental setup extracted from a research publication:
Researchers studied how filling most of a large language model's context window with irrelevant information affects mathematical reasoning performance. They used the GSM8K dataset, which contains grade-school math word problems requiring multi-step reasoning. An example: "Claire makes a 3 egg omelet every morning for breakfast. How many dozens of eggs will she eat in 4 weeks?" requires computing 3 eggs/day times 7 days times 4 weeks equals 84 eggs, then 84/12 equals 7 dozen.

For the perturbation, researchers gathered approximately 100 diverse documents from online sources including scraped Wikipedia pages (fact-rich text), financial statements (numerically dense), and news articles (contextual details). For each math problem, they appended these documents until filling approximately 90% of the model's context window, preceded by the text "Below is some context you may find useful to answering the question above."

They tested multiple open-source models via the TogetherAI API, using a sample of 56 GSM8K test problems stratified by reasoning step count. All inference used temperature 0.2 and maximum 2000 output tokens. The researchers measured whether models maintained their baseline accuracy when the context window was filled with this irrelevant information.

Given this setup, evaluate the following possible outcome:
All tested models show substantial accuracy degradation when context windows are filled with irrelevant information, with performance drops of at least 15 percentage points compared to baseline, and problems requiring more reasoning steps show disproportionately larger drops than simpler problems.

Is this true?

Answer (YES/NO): NO